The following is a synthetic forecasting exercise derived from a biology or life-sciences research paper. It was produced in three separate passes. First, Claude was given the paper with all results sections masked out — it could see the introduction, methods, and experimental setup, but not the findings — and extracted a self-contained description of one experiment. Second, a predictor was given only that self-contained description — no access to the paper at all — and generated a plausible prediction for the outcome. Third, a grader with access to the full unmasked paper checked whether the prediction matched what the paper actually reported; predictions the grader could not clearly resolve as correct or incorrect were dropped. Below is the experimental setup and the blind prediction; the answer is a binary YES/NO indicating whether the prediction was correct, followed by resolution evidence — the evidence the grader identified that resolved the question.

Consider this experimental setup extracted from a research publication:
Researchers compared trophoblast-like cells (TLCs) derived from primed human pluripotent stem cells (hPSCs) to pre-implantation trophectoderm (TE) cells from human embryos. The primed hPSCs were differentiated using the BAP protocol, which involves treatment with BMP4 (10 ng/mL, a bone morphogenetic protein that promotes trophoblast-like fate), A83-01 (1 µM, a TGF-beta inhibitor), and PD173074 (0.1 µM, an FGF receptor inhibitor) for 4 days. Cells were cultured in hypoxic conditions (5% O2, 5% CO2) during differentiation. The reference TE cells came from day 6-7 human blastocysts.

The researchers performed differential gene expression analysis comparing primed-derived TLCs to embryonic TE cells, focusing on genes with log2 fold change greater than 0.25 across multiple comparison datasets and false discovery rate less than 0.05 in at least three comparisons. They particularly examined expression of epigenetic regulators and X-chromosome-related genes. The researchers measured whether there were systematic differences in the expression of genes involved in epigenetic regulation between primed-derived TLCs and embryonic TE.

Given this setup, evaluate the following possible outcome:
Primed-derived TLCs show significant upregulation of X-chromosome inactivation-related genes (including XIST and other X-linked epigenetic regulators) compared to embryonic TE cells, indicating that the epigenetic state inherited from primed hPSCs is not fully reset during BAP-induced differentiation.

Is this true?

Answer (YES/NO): NO